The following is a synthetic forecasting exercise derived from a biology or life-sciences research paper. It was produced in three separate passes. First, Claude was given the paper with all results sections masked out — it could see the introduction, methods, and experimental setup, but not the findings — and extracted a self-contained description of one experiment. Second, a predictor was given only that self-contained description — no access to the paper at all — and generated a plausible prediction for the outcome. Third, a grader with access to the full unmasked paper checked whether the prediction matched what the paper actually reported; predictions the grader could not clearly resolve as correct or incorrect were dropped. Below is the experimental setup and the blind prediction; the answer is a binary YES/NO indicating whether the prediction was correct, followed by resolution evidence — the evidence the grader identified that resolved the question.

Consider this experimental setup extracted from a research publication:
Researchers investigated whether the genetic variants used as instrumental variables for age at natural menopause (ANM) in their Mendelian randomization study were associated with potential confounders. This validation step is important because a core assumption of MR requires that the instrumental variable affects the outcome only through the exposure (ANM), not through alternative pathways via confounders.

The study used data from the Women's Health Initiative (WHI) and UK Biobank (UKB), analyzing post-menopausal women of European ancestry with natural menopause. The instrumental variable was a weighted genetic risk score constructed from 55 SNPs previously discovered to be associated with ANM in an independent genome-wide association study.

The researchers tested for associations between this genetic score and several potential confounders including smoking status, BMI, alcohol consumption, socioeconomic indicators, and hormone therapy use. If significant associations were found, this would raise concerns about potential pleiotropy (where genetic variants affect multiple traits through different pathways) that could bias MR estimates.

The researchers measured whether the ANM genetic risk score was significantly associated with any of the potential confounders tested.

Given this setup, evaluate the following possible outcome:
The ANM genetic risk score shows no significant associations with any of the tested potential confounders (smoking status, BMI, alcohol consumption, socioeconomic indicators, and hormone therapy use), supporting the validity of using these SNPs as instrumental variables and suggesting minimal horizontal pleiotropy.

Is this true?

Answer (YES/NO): NO